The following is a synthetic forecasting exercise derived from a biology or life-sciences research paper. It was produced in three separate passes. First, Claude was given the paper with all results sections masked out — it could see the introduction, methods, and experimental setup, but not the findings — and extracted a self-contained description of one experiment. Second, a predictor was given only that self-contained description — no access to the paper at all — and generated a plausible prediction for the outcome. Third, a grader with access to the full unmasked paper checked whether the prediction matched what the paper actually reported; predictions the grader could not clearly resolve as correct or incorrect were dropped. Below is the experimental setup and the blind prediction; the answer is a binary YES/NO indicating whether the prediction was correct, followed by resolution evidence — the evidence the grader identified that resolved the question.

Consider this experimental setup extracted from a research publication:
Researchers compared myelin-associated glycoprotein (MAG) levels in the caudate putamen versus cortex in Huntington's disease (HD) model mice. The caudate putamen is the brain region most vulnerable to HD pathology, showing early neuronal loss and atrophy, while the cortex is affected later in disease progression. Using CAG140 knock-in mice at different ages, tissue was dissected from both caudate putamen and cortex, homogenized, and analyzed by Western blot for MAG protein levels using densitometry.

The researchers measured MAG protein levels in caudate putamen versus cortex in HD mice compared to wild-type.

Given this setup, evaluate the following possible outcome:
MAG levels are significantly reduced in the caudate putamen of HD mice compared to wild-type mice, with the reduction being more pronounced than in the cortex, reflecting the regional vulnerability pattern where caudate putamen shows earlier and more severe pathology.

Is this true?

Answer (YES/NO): YES